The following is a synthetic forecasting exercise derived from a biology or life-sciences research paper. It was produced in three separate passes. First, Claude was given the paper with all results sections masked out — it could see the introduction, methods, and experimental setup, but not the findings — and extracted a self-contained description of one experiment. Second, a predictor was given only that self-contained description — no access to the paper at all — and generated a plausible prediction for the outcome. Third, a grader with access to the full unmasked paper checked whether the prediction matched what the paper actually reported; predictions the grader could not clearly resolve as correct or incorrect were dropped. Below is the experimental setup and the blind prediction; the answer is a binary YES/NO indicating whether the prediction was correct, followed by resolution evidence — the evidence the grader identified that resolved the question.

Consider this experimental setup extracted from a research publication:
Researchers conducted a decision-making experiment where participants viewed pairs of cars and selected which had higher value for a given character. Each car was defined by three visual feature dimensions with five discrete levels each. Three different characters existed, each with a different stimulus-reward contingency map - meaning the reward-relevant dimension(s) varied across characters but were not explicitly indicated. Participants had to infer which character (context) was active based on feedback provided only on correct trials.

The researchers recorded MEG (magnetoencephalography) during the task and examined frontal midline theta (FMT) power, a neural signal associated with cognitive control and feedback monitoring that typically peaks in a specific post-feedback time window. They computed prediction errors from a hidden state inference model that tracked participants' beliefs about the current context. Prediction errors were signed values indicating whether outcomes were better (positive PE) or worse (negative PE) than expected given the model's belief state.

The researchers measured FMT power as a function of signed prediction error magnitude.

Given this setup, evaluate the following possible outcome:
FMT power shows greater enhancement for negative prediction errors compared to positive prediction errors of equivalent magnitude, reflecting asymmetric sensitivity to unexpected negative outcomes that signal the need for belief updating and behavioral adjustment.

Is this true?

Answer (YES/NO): NO